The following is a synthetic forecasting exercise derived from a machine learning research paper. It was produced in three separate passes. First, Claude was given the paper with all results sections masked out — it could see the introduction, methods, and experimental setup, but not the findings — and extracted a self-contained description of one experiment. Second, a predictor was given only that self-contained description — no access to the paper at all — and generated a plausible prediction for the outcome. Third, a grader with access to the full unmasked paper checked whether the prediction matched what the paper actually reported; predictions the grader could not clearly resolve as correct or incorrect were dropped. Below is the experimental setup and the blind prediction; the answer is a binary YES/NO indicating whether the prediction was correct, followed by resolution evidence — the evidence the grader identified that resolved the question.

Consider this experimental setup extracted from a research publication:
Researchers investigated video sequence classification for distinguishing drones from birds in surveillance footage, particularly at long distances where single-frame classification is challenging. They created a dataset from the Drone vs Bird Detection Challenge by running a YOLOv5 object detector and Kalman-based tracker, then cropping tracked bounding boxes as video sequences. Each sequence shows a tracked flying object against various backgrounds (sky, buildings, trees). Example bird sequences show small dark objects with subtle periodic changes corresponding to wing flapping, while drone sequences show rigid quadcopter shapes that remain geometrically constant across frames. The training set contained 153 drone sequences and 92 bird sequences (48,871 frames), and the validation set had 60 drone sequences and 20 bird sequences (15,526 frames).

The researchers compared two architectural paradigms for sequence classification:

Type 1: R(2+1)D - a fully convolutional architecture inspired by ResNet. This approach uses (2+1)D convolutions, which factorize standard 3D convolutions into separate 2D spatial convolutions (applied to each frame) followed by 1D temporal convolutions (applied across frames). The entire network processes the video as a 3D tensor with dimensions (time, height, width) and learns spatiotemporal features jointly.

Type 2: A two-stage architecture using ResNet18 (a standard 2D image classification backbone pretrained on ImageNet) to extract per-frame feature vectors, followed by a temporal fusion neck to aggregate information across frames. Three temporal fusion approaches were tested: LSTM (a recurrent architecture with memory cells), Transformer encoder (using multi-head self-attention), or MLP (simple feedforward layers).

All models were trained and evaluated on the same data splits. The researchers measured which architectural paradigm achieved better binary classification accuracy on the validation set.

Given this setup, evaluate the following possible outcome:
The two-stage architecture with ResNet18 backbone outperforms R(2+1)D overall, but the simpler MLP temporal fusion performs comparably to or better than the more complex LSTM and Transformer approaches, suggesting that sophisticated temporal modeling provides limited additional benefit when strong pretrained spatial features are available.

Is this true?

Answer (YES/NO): NO